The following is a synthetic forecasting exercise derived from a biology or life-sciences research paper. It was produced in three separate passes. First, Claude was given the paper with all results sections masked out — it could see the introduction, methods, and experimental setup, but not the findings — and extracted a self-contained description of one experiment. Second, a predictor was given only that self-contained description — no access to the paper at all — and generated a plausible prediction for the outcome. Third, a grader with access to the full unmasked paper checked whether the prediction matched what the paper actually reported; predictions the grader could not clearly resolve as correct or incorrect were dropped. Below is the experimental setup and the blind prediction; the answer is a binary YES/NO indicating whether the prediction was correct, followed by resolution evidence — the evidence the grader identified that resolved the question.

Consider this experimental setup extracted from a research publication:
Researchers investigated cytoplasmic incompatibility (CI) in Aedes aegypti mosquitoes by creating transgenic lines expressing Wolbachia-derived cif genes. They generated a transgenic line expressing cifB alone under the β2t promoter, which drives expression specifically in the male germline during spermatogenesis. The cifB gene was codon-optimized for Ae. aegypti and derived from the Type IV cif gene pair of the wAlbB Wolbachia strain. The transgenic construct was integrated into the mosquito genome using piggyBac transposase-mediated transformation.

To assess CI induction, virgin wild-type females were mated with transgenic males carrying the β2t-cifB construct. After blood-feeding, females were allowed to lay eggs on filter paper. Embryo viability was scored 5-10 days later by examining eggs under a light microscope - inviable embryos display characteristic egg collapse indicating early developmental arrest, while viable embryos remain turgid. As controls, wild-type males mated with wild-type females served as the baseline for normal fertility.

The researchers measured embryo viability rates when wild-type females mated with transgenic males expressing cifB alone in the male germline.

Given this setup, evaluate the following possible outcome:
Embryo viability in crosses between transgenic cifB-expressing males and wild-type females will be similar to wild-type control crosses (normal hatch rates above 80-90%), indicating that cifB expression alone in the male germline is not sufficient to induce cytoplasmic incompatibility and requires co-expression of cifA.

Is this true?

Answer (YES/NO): NO